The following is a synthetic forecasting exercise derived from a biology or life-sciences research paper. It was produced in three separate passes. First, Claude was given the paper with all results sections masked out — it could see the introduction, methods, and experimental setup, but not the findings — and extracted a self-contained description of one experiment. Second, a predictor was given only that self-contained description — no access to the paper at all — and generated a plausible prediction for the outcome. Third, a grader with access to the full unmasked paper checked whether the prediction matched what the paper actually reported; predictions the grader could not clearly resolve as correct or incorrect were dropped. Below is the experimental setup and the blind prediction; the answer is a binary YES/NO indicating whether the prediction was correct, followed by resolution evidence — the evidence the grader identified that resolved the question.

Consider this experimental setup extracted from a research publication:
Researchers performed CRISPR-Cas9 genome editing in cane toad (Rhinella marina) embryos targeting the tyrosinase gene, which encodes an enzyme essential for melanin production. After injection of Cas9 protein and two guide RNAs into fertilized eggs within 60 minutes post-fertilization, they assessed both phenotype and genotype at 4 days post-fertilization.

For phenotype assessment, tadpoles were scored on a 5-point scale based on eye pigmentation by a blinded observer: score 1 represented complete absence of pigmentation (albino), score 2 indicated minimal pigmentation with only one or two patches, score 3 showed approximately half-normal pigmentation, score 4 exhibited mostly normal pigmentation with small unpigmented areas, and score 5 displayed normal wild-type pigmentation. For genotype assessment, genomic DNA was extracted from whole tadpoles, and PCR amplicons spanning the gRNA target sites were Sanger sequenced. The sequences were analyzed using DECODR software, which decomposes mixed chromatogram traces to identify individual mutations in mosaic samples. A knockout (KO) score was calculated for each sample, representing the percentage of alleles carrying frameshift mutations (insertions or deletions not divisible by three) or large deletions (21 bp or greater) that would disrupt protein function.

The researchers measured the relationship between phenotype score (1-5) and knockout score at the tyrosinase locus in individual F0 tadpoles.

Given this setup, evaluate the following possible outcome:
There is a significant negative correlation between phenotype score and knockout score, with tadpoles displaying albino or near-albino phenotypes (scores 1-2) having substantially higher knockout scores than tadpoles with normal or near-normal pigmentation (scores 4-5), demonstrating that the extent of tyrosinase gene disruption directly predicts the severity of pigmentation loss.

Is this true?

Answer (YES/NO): YES